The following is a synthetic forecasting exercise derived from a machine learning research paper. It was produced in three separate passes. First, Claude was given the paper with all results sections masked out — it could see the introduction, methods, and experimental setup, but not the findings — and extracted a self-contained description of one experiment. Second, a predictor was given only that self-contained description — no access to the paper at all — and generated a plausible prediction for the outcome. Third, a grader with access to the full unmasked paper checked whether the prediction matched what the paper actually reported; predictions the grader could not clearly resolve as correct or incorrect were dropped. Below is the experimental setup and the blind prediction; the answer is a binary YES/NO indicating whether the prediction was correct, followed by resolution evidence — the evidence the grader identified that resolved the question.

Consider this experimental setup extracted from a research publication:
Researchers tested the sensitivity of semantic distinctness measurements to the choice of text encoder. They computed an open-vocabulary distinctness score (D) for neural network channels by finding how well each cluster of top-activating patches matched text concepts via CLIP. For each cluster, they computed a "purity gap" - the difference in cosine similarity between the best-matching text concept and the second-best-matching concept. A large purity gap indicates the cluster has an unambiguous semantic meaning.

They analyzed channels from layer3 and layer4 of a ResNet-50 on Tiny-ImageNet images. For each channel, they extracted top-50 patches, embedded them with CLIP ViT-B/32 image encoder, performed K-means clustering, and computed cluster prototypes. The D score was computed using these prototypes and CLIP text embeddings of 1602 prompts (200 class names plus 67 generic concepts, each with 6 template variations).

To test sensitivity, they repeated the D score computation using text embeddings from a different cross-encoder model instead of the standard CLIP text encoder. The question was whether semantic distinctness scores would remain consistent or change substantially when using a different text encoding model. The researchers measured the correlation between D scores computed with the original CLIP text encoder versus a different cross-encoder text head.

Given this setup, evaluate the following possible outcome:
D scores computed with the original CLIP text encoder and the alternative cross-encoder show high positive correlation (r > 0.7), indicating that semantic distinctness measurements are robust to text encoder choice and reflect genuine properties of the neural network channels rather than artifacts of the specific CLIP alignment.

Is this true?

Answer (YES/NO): NO